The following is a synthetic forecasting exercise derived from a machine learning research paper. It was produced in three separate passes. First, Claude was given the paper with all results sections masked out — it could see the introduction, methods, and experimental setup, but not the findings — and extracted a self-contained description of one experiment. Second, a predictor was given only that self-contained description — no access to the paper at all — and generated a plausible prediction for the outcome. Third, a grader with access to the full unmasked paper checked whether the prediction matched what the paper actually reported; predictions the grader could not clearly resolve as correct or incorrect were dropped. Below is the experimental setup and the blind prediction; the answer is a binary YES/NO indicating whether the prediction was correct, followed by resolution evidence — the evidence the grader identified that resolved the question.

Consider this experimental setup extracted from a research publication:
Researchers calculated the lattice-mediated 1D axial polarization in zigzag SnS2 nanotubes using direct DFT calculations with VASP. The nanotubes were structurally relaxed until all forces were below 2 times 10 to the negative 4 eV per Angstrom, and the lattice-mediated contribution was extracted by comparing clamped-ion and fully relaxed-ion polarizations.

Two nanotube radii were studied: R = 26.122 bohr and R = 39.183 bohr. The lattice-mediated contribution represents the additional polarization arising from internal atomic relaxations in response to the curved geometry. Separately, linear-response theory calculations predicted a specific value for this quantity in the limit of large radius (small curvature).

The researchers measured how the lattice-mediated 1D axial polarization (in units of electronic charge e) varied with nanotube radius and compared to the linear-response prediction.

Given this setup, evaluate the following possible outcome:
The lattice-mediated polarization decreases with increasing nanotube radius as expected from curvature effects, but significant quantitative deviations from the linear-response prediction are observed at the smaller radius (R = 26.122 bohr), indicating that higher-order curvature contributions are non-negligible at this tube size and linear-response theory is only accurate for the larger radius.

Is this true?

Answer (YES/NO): NO